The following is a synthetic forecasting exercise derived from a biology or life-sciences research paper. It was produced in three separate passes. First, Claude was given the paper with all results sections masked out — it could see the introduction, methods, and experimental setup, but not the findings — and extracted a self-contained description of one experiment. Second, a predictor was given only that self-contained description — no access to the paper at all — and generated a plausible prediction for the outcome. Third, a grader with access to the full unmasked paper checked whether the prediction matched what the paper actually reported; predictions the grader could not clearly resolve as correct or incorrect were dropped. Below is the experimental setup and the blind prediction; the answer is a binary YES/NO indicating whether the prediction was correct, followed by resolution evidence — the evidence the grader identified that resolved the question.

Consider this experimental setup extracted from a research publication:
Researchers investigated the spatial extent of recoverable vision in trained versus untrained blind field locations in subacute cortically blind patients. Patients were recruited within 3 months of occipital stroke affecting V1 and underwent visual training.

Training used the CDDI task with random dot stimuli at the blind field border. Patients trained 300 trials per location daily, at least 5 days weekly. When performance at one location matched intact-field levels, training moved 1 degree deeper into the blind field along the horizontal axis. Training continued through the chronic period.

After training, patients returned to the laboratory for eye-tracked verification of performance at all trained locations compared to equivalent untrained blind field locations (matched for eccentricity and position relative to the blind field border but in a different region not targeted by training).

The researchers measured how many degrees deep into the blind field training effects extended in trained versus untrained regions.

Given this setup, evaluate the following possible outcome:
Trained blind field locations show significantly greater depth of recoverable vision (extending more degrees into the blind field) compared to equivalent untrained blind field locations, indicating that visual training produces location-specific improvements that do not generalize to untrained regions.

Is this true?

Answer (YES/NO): NO